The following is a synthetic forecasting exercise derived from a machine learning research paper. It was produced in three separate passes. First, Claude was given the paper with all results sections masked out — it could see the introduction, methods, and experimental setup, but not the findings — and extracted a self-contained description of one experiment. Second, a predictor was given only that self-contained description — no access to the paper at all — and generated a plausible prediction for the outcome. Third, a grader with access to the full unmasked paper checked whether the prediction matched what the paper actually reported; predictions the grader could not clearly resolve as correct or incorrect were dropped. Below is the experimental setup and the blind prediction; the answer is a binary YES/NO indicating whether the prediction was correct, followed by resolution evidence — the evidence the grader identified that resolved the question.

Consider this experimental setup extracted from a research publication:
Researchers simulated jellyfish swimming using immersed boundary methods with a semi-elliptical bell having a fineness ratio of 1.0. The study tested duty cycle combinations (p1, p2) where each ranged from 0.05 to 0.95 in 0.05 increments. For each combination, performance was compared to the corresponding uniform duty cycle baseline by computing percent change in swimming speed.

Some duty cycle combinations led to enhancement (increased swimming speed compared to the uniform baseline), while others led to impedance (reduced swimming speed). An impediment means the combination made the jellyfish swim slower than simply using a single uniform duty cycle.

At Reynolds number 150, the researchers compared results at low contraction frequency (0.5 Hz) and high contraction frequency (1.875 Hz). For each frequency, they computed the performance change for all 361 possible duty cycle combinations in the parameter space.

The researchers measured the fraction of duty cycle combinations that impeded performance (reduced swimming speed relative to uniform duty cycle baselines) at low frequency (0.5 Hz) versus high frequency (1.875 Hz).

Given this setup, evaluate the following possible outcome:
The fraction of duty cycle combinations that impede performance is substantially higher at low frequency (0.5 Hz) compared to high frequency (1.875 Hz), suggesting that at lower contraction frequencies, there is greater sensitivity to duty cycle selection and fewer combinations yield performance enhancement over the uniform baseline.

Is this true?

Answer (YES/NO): NO